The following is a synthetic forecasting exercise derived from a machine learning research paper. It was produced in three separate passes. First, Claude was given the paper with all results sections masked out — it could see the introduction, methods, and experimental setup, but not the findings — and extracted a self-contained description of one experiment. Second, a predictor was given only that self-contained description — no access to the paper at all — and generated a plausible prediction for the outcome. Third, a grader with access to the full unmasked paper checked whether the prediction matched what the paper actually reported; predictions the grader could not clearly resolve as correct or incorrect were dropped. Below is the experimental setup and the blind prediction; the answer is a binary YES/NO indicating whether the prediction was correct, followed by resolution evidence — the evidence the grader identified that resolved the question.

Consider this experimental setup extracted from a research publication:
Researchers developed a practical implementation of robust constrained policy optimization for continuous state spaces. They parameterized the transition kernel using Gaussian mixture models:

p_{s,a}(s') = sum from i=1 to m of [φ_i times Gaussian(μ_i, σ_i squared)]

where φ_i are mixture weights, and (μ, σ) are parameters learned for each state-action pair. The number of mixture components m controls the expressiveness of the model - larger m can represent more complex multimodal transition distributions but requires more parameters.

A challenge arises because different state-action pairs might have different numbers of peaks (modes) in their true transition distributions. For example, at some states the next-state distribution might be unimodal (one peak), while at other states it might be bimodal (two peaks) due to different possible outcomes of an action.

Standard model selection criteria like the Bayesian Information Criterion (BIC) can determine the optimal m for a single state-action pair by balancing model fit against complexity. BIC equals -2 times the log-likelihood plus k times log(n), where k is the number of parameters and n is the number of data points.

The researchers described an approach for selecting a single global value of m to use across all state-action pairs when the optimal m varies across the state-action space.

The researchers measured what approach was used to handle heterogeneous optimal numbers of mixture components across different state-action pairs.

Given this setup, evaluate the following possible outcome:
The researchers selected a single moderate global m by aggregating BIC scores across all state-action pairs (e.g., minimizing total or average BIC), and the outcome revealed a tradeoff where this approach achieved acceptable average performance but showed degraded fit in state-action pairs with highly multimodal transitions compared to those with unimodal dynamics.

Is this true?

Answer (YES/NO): NO